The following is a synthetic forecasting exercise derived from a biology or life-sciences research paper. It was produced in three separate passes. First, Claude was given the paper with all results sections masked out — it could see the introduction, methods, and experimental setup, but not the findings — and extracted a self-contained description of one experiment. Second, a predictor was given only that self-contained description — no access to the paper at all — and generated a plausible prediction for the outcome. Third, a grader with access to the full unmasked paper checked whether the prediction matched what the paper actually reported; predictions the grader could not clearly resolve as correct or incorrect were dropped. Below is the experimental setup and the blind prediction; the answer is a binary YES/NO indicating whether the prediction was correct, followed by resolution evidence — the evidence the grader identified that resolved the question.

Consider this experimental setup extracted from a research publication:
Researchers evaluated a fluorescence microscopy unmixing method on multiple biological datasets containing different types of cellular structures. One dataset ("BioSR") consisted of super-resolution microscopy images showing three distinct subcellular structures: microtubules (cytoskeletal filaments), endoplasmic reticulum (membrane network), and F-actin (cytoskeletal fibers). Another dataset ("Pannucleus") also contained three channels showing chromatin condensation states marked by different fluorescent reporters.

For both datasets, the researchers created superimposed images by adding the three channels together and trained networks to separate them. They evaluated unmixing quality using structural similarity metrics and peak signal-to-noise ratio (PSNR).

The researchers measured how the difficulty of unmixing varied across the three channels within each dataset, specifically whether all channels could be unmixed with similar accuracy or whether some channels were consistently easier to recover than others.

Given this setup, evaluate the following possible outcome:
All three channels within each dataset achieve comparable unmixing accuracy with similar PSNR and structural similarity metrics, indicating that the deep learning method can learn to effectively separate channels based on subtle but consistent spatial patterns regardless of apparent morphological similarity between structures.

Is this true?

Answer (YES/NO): NO